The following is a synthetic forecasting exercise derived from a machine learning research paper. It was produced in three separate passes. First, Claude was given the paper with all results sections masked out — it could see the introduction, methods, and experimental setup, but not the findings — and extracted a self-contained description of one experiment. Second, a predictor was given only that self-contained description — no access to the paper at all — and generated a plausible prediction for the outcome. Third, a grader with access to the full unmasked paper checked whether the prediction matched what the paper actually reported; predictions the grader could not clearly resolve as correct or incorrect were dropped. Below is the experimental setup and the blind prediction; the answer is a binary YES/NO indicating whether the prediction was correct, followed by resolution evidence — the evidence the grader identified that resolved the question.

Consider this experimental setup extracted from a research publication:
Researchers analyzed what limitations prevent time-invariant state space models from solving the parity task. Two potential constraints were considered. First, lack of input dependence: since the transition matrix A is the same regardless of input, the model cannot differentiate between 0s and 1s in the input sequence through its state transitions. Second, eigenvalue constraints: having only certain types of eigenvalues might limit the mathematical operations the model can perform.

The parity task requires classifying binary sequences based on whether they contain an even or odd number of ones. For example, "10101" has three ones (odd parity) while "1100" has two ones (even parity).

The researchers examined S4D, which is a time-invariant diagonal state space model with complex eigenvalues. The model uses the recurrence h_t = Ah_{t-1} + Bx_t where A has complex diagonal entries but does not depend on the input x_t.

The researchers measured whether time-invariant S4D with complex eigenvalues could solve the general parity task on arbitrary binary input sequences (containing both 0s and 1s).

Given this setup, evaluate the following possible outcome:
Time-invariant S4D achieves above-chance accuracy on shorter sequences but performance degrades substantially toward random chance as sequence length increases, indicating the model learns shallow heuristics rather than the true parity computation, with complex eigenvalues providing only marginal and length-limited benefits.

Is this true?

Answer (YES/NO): YES